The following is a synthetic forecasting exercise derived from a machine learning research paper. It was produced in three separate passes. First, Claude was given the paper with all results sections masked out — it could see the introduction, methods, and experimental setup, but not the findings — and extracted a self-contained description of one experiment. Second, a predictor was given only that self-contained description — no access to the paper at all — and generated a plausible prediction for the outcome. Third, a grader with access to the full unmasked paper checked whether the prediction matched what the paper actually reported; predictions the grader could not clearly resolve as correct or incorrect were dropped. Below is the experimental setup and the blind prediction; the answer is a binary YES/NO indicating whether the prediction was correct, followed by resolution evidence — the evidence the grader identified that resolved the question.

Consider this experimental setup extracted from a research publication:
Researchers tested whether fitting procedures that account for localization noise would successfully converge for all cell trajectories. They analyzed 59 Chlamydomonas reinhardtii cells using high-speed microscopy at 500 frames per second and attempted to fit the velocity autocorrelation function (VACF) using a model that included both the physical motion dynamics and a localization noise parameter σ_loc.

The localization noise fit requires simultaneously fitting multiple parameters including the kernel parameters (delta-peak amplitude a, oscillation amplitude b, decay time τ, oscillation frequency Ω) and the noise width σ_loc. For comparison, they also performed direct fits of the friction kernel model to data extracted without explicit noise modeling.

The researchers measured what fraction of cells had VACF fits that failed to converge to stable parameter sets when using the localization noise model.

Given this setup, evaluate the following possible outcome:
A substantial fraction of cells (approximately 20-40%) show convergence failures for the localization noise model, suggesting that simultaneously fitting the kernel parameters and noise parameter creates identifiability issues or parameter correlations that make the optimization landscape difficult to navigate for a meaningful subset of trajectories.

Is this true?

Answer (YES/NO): YES